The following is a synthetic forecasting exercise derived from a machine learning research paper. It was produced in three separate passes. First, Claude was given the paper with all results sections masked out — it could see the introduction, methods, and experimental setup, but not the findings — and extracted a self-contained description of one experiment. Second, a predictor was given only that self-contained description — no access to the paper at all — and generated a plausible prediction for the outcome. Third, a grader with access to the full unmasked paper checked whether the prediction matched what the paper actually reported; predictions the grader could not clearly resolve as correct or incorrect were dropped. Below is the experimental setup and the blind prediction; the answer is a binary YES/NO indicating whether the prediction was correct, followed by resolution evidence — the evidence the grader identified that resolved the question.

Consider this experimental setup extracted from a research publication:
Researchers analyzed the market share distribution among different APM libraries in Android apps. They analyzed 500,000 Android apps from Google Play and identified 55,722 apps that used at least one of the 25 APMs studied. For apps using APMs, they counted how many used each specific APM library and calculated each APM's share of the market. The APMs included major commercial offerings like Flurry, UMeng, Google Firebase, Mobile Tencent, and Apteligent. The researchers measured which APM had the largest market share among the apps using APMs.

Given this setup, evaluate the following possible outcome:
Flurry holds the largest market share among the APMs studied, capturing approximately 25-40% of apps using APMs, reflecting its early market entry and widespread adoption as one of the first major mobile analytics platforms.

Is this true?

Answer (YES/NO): YES